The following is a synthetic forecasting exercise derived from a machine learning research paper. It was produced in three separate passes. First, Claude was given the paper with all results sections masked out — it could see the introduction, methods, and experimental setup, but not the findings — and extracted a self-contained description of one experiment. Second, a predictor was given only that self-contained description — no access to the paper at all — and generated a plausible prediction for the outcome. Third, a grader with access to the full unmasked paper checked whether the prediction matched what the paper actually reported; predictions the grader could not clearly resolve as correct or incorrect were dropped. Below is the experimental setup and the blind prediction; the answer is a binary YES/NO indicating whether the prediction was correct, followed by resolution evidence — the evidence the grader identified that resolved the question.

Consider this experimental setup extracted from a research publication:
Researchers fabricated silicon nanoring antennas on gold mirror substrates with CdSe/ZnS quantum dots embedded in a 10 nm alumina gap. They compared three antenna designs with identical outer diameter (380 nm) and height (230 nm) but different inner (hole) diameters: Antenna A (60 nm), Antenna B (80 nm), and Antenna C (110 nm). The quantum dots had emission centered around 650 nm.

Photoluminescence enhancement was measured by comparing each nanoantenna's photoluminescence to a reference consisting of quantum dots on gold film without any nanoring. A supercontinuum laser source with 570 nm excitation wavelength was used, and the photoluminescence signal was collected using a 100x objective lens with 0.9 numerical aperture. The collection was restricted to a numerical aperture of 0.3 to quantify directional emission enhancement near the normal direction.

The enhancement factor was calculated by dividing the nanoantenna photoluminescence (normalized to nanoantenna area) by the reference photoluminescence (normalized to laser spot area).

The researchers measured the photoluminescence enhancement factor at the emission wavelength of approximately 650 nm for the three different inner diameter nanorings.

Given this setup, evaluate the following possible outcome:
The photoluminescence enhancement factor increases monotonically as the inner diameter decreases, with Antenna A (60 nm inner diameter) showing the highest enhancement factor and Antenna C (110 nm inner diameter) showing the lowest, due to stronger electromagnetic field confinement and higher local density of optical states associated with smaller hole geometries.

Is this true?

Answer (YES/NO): YES